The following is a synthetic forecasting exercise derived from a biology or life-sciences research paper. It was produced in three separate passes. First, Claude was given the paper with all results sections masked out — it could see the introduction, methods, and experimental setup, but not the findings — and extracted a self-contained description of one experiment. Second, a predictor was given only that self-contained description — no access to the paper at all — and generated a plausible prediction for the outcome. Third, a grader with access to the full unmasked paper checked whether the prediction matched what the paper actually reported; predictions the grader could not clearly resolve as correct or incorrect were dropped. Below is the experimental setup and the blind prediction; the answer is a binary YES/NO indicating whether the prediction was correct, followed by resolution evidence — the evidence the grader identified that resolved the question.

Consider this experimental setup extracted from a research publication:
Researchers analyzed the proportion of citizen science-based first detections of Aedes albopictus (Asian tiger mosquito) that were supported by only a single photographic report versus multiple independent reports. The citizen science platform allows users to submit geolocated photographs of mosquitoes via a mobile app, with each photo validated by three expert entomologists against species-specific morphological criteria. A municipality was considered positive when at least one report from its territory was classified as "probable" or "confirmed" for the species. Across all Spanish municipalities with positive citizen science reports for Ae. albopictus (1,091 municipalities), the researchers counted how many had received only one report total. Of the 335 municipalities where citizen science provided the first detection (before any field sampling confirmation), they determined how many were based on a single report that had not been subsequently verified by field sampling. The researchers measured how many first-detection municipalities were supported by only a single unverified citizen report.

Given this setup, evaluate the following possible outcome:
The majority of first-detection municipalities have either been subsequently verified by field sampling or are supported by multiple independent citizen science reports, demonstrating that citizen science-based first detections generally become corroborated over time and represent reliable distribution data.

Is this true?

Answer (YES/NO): YES